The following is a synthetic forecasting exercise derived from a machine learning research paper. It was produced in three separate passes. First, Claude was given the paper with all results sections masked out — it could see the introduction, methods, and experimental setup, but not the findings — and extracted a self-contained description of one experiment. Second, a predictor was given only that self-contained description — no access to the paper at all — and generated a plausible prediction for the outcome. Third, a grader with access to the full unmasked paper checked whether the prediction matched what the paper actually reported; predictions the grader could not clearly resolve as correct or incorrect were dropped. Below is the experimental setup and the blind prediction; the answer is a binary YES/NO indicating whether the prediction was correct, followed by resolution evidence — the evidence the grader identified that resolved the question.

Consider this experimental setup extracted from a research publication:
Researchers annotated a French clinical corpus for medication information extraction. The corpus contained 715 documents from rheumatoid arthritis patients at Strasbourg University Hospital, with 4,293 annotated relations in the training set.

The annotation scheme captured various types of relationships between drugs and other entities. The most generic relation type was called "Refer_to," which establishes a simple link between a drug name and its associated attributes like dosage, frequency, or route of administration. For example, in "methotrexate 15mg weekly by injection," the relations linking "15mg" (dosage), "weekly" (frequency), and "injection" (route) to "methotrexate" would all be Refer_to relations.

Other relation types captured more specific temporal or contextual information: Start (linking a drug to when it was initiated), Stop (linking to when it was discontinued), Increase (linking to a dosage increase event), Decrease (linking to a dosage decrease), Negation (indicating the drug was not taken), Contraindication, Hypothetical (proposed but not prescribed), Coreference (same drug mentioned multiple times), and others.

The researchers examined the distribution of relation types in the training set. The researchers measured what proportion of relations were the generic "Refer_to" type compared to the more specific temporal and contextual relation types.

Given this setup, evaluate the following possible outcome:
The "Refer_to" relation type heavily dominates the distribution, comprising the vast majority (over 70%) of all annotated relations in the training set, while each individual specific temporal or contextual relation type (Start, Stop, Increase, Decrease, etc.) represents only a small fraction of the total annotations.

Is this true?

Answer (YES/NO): NO